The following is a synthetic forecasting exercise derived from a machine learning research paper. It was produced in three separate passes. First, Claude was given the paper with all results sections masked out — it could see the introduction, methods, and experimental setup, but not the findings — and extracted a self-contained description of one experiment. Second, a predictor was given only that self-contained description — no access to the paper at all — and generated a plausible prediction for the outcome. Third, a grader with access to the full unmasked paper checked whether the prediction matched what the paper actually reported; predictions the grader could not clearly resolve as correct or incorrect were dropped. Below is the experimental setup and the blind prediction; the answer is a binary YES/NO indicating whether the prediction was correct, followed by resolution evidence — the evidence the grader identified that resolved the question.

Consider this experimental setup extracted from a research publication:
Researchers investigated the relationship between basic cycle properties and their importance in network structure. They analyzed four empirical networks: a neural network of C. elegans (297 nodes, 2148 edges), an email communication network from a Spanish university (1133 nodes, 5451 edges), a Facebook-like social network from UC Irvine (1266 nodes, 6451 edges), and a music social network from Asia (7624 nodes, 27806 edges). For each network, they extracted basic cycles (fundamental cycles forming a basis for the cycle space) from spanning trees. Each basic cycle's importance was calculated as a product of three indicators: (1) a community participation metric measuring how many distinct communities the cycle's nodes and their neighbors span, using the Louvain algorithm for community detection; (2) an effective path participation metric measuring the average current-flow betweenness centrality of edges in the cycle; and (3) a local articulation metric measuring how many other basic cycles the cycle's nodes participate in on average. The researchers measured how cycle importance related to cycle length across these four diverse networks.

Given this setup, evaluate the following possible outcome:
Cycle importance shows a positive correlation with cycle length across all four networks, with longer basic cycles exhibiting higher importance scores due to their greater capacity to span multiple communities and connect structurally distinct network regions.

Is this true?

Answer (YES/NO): NO